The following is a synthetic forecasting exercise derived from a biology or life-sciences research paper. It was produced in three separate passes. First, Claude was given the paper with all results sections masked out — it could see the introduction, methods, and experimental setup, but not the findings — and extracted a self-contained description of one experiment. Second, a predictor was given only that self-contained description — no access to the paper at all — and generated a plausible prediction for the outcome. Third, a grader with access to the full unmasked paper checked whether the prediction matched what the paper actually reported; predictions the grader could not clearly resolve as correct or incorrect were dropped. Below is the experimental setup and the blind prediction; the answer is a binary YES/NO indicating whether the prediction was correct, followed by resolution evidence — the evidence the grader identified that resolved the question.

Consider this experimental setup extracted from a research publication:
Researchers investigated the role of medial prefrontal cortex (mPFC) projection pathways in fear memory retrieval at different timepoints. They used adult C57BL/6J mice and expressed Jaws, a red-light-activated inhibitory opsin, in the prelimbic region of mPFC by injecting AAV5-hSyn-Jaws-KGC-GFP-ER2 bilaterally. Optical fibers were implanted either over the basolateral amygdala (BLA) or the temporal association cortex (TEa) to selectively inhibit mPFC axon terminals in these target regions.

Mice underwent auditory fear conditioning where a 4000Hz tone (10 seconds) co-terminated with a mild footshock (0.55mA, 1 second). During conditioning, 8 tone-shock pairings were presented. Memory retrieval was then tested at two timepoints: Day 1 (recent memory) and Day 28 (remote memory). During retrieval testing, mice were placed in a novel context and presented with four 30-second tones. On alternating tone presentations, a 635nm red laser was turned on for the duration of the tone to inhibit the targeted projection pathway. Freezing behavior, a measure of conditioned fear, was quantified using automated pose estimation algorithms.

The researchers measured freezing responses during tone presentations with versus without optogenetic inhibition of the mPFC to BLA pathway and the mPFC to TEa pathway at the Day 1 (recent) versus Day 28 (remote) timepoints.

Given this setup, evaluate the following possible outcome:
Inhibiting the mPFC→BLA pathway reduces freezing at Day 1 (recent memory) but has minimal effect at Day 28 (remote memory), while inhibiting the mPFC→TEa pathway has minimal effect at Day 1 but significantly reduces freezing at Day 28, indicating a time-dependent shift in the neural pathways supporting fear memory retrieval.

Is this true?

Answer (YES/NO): YES